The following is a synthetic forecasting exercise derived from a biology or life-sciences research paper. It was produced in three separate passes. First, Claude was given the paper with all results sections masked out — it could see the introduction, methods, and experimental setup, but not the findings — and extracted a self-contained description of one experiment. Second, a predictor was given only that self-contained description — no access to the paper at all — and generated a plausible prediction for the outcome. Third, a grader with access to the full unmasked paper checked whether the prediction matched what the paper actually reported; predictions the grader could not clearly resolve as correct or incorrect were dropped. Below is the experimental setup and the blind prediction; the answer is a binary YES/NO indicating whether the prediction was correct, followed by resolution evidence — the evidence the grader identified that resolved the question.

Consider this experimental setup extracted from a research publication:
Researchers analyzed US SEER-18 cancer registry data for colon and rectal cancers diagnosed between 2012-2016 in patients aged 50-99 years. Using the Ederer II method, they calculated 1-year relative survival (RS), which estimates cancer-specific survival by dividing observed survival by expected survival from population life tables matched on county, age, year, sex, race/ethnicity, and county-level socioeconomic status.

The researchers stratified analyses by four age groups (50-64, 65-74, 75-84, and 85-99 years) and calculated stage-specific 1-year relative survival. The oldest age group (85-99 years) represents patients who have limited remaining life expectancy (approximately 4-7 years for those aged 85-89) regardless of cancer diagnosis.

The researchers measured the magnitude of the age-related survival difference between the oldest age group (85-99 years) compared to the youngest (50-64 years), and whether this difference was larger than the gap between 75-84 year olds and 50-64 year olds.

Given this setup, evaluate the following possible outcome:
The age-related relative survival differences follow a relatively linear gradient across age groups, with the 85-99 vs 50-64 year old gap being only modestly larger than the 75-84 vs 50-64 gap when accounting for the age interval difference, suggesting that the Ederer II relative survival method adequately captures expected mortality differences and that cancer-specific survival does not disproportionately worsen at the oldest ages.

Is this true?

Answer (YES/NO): NO